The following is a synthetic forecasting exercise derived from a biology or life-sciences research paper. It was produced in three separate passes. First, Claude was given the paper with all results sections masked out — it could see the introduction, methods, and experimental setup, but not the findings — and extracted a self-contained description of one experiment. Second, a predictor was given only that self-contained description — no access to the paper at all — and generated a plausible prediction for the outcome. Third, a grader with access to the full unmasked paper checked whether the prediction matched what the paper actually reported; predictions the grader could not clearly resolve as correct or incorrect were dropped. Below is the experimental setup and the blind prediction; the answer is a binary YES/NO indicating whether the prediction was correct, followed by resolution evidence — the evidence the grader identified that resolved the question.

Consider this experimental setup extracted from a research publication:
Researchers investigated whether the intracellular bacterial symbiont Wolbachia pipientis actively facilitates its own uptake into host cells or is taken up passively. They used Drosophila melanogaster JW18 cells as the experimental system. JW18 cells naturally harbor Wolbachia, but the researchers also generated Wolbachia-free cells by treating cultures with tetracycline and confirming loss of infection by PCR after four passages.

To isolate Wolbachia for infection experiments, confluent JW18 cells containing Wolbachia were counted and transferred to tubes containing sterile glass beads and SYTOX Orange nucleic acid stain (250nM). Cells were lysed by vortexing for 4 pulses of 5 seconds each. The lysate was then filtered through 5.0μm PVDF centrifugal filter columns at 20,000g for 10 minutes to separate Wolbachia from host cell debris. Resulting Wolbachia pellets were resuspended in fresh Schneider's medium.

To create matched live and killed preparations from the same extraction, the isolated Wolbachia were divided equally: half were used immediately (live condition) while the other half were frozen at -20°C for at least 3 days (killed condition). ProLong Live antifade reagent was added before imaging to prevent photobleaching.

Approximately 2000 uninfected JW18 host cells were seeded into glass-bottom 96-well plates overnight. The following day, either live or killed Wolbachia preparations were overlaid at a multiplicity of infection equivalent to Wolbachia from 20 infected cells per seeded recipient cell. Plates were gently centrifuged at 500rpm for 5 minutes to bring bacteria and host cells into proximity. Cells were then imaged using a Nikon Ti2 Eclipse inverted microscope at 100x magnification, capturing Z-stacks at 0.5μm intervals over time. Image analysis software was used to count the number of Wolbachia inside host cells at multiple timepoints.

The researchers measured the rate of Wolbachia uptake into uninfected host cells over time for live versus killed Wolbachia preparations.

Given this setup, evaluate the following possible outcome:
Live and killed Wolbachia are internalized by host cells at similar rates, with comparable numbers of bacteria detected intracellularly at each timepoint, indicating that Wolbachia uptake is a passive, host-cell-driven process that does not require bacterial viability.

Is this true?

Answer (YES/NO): NO